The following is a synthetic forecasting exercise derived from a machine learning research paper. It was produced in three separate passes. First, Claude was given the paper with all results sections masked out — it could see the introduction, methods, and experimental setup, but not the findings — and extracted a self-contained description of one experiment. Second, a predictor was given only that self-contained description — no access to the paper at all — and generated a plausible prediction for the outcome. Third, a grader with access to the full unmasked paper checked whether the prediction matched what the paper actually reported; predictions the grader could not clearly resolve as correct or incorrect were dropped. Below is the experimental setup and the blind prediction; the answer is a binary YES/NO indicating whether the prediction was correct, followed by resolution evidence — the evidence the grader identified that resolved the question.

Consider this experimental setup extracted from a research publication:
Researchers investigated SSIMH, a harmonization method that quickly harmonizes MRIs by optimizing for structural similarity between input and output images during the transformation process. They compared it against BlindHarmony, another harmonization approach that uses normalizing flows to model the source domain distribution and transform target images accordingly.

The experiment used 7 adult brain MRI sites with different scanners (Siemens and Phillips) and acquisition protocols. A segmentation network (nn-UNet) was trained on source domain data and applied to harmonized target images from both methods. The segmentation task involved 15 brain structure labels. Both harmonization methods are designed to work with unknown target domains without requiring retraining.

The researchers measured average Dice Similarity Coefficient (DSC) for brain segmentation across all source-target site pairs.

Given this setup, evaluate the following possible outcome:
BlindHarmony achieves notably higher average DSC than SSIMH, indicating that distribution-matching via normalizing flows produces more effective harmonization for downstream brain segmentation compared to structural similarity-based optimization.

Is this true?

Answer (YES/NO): YES